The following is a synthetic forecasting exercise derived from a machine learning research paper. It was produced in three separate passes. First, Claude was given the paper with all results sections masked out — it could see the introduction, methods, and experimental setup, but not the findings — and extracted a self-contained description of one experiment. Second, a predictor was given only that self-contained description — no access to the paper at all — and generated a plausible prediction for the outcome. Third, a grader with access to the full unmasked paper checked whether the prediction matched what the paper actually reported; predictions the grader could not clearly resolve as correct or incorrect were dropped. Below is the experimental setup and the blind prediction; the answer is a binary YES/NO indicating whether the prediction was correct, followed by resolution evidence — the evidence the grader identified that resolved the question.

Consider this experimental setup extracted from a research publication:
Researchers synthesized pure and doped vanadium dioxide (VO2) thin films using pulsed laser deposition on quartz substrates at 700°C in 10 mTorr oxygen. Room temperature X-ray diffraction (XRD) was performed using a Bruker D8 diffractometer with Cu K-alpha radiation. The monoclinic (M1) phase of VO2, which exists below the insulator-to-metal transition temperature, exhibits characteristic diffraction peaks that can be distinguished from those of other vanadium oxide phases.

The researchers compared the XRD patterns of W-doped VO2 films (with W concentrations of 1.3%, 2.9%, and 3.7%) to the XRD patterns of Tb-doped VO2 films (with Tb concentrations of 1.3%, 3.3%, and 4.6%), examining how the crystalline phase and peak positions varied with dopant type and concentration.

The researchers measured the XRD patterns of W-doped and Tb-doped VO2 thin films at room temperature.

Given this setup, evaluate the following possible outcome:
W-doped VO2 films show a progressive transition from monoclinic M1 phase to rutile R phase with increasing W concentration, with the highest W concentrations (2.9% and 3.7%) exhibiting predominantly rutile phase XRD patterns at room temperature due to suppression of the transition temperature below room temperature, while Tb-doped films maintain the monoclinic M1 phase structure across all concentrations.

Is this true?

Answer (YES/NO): NO